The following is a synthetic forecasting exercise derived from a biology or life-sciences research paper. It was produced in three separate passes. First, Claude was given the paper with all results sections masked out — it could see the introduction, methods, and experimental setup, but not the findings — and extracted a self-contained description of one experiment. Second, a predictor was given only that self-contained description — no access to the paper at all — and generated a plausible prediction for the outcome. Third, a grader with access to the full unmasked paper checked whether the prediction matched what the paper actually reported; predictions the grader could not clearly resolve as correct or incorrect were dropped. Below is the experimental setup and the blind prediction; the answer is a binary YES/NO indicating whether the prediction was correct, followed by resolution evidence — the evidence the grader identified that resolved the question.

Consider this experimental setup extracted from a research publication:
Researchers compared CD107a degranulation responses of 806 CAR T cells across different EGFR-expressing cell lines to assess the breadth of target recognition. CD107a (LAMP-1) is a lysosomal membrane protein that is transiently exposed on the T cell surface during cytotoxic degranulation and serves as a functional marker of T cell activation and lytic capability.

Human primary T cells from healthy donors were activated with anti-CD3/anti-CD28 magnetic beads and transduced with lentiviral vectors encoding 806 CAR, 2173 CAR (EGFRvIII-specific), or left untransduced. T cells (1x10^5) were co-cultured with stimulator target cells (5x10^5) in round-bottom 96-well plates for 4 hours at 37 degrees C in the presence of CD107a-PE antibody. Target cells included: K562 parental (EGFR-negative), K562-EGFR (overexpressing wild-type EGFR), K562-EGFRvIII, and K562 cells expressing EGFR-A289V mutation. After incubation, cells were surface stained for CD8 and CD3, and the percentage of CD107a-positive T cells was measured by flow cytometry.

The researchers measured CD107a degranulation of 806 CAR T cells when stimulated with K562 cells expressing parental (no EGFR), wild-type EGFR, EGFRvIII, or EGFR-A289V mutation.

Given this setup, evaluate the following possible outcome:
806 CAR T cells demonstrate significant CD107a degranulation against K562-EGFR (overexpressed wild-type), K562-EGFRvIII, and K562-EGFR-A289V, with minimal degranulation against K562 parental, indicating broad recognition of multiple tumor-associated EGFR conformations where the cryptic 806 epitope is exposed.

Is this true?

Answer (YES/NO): YES